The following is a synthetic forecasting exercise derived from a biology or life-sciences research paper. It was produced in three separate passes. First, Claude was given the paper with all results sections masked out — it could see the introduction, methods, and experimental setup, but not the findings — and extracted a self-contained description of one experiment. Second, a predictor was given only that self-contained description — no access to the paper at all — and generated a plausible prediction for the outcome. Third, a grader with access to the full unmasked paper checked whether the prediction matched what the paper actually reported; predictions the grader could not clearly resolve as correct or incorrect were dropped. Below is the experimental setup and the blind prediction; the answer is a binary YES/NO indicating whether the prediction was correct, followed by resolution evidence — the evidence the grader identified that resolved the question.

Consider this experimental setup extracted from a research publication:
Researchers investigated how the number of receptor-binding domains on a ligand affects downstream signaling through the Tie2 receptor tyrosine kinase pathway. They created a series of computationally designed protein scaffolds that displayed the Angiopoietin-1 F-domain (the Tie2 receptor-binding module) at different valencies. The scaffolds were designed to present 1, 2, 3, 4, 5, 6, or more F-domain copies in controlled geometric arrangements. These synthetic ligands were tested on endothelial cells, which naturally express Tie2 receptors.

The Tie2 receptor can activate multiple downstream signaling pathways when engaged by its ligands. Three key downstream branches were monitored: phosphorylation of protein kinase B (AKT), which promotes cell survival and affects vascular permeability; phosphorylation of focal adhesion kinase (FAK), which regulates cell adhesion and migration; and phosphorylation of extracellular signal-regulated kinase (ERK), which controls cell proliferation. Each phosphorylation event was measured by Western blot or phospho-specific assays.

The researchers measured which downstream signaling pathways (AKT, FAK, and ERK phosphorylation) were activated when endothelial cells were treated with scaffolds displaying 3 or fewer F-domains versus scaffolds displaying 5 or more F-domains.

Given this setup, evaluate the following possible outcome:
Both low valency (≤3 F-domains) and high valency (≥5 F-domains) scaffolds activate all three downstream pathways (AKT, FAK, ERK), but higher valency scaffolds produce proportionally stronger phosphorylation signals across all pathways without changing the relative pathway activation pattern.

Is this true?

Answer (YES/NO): NO